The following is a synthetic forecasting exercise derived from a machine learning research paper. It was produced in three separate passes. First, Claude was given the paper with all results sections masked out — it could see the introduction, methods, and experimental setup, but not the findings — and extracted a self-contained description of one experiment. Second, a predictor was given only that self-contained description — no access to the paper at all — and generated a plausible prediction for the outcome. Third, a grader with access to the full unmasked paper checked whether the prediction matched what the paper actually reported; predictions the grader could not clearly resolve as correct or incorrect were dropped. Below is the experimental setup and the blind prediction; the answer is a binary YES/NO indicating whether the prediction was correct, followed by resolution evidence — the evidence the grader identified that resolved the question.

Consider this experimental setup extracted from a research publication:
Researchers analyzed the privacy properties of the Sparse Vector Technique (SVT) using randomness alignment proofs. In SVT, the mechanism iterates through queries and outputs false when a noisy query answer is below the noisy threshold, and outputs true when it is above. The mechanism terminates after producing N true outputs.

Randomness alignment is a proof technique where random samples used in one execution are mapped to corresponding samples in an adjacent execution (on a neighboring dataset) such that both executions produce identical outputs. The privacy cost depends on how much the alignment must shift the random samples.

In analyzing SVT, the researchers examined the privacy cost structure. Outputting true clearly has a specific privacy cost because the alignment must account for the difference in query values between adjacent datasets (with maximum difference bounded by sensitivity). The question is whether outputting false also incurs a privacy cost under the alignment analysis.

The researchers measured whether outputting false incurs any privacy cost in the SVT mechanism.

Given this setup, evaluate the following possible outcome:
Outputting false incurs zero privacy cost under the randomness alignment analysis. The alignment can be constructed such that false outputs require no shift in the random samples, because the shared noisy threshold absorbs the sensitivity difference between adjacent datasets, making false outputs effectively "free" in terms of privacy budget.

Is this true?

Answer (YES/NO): YES